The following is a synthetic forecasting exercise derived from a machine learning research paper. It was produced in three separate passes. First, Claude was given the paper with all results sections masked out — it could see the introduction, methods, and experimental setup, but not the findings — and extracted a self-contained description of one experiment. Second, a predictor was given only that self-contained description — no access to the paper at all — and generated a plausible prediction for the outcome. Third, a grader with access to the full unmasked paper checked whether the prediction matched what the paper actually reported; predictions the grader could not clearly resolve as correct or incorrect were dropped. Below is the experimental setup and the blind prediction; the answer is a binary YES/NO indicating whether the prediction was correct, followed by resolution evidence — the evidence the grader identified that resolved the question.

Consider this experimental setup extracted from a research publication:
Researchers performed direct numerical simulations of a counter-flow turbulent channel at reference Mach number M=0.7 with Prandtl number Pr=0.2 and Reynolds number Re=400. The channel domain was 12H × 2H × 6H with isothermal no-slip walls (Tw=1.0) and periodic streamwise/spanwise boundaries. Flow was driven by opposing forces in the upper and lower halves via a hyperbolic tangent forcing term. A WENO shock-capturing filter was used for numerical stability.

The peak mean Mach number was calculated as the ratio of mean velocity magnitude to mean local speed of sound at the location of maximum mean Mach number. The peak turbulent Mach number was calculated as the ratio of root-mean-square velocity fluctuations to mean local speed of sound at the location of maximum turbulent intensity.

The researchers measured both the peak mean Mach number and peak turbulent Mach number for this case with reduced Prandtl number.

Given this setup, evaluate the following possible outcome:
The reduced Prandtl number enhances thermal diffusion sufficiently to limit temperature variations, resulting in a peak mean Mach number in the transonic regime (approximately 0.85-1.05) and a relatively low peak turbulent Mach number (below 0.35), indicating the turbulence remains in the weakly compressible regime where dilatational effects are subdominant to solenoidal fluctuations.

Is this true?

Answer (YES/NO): NO